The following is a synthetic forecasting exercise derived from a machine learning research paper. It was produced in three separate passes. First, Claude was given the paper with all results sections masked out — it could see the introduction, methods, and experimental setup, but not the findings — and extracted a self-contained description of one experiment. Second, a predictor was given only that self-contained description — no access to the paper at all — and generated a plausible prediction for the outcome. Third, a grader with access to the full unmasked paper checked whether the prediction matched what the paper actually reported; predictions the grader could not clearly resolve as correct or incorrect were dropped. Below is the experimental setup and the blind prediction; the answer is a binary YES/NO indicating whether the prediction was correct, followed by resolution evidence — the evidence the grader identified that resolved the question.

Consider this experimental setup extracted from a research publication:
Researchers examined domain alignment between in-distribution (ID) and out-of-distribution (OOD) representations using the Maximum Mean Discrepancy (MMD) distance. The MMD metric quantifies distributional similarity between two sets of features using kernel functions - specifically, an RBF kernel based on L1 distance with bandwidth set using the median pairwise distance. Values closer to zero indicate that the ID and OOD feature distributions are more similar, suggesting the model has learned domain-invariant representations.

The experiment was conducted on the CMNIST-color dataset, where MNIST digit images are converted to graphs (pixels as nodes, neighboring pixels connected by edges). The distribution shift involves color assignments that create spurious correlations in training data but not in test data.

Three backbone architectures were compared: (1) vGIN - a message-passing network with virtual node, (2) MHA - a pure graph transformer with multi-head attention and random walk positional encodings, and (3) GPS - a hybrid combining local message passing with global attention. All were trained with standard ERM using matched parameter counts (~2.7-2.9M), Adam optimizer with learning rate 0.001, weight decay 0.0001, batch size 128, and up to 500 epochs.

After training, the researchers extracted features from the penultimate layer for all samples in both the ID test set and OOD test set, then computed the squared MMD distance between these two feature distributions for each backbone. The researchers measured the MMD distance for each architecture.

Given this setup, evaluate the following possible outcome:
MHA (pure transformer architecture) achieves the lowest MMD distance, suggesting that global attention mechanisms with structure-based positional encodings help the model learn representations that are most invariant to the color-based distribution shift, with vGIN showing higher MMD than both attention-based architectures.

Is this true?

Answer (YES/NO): NO